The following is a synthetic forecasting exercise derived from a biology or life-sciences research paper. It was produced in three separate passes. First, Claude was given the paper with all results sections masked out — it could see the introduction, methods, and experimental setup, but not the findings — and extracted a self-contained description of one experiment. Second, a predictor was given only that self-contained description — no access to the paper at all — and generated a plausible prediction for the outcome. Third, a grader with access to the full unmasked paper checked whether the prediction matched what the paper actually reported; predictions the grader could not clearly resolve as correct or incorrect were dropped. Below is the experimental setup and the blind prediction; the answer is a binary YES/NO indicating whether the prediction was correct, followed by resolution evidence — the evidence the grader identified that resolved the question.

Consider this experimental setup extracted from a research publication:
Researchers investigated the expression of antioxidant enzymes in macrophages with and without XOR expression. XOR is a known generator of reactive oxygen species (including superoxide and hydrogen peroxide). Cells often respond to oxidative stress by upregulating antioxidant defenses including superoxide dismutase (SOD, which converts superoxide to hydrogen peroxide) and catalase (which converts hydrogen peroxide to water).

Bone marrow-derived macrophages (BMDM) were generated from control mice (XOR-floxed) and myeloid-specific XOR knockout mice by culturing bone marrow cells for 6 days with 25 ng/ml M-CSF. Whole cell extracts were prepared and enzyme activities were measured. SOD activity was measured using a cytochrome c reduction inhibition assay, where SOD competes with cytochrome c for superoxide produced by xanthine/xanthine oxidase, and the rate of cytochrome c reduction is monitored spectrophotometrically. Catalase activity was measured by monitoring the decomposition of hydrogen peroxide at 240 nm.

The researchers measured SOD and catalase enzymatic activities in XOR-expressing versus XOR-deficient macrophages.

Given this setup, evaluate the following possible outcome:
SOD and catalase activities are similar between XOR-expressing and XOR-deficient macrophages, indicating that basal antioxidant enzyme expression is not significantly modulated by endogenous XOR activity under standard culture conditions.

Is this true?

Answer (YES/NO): NO